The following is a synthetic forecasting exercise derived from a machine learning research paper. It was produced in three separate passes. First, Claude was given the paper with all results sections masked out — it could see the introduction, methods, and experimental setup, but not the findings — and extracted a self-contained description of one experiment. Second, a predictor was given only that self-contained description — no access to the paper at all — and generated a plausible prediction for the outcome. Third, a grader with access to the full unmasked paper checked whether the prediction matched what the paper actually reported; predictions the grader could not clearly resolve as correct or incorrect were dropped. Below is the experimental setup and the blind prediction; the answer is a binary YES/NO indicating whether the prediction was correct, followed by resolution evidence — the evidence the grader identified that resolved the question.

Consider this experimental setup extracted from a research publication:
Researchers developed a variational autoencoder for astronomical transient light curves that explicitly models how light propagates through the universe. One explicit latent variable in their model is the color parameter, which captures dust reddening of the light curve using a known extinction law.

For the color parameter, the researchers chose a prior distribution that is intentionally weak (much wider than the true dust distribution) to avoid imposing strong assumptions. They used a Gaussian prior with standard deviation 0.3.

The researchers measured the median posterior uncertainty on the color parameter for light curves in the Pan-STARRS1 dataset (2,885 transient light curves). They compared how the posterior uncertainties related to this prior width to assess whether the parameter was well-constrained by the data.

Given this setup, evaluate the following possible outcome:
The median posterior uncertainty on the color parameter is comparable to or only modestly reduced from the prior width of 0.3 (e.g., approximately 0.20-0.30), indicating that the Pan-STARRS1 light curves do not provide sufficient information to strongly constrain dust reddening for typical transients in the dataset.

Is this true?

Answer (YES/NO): NO